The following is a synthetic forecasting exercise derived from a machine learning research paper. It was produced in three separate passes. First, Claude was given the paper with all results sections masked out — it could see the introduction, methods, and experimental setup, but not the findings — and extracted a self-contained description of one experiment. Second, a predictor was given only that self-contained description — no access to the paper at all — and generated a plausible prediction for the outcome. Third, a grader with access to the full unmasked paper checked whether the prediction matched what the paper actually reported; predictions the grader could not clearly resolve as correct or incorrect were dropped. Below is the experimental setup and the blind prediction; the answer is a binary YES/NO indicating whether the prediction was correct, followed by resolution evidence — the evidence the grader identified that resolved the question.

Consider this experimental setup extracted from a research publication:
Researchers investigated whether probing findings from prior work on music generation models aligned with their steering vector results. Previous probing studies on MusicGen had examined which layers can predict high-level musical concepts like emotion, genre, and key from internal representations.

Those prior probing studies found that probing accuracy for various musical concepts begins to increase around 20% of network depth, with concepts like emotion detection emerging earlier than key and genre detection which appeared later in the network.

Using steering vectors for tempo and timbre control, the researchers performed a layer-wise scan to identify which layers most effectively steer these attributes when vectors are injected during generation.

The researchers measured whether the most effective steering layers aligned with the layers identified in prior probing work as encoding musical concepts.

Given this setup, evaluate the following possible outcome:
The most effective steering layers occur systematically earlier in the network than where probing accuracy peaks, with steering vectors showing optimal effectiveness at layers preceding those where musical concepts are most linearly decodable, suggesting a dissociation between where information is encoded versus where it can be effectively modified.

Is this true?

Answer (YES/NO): NO